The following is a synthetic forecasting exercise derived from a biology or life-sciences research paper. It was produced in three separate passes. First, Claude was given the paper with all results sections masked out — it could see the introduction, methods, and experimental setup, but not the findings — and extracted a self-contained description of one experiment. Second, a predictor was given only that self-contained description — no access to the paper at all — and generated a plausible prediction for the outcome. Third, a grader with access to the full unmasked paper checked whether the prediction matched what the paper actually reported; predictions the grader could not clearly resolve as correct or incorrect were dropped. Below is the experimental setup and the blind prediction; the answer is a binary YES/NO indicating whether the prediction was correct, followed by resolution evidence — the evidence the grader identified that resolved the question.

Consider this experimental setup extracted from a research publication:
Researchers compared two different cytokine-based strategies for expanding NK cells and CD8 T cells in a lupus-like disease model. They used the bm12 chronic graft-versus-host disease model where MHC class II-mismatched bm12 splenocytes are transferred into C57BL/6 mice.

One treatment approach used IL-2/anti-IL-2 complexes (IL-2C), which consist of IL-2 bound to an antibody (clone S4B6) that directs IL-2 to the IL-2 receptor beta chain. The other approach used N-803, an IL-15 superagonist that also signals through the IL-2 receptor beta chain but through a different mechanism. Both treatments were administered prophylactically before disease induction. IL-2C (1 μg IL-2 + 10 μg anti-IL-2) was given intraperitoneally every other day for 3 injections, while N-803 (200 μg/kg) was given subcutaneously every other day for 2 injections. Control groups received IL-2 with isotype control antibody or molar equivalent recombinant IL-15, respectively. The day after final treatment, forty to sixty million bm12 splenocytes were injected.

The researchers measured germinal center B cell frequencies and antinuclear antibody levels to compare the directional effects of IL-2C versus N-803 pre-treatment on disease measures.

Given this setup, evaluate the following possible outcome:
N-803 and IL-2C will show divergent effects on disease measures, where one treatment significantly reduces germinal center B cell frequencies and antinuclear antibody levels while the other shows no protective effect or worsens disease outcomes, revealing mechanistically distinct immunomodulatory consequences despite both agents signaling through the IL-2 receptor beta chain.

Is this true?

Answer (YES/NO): NO